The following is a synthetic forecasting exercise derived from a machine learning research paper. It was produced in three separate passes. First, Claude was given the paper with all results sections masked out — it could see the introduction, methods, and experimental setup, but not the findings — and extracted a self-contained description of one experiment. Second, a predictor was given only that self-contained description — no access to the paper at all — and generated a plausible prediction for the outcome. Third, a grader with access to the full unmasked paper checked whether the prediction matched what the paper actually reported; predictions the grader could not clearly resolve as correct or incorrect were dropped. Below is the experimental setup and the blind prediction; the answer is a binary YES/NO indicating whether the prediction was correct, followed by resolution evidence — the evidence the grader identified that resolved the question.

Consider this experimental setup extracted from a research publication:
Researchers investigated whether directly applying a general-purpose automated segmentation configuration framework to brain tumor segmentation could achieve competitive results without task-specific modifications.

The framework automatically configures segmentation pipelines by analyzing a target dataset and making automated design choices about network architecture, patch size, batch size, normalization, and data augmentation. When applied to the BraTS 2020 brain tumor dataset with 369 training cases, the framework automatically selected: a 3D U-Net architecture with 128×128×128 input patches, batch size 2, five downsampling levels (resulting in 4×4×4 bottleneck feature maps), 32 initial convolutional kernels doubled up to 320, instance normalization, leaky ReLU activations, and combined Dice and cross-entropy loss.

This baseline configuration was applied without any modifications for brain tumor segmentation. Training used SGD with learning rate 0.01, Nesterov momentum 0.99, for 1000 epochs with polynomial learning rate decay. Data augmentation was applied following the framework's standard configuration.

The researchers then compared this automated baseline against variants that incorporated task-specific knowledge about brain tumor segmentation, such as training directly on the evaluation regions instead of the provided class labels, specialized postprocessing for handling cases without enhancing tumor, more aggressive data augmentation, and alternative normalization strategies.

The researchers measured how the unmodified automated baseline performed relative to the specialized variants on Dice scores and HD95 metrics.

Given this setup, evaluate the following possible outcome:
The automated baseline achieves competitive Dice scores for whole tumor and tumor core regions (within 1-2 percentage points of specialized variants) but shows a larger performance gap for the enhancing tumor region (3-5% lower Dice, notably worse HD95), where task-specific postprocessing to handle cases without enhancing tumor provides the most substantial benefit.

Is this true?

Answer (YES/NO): NO